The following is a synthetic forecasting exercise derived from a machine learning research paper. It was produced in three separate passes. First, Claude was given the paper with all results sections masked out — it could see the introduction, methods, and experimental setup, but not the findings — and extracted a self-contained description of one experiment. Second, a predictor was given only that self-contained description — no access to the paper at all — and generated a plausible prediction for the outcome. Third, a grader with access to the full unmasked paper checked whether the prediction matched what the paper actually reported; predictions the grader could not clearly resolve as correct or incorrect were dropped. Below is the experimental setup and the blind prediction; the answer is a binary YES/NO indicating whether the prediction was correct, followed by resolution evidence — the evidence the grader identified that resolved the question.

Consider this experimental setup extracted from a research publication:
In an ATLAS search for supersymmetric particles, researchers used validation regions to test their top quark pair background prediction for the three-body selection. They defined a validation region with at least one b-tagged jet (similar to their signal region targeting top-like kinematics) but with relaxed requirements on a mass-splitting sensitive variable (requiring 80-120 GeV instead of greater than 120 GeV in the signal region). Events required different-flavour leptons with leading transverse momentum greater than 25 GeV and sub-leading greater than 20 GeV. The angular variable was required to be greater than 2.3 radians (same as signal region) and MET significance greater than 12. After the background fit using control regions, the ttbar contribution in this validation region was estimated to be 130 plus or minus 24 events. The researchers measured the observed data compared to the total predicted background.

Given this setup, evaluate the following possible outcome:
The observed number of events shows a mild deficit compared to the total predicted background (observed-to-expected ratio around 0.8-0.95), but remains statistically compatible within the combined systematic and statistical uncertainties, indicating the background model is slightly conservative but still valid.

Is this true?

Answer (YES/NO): NO